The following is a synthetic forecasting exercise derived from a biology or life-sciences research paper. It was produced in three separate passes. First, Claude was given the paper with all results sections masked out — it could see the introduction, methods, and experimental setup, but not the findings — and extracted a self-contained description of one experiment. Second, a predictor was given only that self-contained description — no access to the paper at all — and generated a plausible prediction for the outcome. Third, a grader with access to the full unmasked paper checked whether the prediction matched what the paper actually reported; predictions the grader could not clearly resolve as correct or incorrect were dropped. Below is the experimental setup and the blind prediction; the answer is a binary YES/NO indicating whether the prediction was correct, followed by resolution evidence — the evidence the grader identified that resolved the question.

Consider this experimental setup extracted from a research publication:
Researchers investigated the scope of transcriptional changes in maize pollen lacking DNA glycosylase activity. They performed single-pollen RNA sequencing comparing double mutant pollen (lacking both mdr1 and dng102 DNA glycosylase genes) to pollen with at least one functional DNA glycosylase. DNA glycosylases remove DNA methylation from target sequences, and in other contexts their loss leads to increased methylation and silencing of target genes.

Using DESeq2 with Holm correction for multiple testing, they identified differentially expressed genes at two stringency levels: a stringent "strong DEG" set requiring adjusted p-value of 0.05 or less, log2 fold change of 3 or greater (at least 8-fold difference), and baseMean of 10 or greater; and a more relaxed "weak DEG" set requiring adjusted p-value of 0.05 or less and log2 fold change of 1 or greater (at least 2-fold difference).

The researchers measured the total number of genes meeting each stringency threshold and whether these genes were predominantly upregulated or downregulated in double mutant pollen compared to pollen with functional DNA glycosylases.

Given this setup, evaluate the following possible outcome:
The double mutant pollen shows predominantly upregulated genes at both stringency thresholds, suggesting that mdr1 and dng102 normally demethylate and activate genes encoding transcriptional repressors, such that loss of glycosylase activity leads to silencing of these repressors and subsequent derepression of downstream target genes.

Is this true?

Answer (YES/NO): NO